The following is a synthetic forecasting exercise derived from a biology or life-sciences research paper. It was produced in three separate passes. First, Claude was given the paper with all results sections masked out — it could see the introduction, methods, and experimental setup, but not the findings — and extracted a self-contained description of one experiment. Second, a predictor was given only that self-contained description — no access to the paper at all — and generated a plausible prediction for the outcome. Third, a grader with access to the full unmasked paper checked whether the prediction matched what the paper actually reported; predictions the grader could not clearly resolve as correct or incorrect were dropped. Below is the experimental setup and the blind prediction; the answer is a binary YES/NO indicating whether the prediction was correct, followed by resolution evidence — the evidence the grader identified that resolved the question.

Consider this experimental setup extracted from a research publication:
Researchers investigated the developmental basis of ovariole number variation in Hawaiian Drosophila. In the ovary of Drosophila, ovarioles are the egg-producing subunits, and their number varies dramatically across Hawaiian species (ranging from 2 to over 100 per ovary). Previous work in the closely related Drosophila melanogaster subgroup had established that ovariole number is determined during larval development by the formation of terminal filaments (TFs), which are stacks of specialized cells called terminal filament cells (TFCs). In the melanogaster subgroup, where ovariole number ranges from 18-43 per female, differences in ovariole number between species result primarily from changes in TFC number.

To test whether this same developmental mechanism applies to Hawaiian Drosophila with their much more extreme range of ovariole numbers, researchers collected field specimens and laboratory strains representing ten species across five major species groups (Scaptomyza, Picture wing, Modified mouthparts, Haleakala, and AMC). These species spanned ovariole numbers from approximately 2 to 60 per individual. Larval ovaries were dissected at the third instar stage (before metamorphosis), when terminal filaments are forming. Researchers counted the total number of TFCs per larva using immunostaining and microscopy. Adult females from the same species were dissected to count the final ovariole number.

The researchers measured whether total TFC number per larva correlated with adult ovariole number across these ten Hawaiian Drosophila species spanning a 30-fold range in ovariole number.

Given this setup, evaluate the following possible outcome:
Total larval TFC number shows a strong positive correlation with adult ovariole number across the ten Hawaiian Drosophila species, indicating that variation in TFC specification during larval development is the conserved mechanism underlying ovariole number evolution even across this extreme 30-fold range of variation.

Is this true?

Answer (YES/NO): YES